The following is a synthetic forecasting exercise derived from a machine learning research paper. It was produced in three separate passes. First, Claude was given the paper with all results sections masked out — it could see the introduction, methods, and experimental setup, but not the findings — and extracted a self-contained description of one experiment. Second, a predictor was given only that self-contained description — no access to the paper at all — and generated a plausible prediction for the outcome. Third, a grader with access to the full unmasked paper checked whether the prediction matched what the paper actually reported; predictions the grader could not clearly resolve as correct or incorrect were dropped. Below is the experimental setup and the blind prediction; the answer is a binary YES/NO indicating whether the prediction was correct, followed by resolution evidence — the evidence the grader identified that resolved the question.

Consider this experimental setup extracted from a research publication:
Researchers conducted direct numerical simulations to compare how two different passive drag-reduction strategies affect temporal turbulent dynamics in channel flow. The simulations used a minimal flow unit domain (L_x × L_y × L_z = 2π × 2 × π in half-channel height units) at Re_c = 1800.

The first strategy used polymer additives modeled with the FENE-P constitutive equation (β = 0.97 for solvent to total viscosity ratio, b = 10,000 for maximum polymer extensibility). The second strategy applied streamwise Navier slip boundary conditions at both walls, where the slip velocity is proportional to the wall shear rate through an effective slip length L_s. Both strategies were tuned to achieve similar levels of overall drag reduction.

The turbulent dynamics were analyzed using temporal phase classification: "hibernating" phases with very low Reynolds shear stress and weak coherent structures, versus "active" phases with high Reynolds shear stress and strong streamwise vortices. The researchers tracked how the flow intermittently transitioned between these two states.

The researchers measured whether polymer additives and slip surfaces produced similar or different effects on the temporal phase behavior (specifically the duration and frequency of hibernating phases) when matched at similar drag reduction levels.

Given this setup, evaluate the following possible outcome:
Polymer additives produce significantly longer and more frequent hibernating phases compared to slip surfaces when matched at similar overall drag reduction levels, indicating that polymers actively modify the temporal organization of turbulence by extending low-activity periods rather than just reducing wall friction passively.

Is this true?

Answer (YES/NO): NO